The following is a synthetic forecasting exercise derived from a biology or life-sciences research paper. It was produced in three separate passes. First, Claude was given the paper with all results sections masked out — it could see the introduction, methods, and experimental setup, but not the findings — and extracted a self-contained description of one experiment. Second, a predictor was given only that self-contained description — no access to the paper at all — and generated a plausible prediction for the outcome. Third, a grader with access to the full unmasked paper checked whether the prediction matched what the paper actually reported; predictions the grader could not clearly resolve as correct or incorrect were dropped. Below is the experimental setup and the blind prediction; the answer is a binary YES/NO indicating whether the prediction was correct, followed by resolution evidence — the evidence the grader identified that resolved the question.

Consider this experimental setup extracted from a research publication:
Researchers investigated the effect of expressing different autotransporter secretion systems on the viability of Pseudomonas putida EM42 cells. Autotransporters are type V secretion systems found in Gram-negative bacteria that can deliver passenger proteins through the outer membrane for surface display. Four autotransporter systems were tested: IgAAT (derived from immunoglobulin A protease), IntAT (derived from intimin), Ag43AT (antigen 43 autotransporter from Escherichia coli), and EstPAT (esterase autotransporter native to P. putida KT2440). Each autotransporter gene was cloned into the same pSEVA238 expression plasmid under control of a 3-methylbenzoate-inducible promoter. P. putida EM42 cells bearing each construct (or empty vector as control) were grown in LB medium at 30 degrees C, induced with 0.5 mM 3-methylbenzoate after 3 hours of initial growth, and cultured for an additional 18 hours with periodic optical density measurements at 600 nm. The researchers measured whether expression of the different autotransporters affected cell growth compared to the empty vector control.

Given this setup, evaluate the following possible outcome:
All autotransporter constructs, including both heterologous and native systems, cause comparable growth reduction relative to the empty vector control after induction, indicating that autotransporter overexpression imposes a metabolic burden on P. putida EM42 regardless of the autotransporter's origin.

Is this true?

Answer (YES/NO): NO